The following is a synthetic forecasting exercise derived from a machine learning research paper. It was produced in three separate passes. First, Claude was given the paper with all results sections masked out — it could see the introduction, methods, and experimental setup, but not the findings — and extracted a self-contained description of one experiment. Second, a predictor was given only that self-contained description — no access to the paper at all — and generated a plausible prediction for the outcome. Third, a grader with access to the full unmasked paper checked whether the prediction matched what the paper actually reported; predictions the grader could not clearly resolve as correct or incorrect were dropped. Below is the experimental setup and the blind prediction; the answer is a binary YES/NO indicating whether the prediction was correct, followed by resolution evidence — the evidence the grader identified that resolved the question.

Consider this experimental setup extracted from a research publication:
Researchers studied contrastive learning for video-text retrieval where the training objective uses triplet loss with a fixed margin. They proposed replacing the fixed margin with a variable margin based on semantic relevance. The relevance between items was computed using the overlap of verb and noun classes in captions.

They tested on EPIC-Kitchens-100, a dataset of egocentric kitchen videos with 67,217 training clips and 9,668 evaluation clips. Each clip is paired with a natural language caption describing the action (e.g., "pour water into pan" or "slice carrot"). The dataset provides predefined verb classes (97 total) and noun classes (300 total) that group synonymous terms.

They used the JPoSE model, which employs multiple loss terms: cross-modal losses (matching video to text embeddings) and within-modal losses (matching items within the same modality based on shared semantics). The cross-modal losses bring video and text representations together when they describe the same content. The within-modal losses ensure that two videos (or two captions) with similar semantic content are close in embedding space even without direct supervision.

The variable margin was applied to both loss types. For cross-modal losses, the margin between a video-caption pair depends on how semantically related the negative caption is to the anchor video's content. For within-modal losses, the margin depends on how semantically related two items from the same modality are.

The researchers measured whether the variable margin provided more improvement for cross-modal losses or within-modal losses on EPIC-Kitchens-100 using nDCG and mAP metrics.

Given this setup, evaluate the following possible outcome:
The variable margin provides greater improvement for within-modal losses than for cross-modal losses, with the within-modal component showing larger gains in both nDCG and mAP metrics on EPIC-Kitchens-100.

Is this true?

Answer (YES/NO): NO